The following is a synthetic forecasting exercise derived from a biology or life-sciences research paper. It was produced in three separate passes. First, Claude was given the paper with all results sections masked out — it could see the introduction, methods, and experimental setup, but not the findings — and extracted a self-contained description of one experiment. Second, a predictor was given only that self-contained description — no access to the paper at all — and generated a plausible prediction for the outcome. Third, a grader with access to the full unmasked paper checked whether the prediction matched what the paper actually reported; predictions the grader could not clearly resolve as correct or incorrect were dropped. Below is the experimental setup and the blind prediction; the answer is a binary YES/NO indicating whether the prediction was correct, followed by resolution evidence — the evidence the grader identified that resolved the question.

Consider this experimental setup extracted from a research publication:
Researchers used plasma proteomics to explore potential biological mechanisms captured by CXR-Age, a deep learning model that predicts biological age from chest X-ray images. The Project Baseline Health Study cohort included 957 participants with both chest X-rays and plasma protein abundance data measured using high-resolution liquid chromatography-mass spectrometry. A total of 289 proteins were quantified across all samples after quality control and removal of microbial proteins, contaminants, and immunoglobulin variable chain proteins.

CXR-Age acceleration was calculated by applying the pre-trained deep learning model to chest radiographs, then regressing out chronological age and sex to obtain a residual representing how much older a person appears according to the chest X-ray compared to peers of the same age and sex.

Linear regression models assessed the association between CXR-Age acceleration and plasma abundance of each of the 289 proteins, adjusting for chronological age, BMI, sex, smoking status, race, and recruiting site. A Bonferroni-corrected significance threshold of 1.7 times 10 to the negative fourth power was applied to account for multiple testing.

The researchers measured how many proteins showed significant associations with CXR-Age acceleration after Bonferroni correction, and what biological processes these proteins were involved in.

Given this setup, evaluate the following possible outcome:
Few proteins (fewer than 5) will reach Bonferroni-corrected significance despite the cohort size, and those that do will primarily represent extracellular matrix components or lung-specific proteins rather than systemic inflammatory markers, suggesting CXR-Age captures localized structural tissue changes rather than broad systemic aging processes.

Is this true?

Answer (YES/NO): NO